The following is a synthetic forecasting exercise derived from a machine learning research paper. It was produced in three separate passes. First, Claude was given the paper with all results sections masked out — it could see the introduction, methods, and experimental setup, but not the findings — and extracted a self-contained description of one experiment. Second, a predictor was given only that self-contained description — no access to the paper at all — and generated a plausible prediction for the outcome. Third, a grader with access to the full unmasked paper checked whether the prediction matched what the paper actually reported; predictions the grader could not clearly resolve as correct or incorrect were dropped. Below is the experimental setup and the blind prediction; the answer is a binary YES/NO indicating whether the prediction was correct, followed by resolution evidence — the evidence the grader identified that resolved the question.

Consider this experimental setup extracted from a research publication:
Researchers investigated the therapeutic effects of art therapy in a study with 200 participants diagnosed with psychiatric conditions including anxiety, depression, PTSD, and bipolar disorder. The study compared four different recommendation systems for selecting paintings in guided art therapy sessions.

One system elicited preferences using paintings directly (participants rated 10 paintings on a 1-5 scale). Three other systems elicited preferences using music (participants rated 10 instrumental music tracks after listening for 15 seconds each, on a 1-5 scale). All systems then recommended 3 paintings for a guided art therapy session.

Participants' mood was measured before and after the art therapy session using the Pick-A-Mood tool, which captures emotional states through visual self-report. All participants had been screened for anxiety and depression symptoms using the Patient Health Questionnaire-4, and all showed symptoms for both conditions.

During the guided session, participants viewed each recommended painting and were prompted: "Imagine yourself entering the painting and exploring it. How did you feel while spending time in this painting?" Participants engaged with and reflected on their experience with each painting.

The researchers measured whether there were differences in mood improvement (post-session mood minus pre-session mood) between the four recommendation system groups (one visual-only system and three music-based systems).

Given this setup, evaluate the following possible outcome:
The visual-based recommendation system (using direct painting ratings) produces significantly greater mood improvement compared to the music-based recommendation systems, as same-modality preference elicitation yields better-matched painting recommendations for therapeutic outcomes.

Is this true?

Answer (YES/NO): NO